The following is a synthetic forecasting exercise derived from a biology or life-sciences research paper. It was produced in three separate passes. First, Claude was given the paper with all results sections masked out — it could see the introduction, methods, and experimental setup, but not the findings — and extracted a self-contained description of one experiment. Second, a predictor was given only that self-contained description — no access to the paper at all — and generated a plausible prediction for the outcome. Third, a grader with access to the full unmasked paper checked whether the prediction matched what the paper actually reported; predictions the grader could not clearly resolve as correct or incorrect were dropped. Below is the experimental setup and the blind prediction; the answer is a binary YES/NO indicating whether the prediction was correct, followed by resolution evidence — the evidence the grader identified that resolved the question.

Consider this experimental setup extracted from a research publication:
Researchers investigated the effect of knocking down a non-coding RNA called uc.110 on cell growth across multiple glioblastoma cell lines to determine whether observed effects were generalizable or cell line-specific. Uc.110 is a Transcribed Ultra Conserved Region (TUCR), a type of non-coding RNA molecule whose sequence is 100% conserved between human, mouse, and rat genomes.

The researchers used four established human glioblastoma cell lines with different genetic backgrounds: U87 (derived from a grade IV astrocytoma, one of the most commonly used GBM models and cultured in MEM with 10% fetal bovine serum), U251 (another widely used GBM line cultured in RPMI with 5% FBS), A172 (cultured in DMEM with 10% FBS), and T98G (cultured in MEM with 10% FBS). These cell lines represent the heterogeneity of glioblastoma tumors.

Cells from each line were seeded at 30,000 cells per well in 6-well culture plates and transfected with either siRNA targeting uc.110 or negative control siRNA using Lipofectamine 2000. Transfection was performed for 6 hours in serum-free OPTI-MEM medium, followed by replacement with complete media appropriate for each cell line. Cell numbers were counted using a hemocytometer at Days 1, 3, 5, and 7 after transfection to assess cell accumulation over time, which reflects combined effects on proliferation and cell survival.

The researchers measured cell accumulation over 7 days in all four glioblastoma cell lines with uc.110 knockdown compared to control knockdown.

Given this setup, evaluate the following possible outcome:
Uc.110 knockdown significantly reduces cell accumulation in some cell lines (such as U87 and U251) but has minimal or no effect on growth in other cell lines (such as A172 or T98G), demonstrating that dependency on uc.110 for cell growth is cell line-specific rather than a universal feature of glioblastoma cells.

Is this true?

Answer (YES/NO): NO